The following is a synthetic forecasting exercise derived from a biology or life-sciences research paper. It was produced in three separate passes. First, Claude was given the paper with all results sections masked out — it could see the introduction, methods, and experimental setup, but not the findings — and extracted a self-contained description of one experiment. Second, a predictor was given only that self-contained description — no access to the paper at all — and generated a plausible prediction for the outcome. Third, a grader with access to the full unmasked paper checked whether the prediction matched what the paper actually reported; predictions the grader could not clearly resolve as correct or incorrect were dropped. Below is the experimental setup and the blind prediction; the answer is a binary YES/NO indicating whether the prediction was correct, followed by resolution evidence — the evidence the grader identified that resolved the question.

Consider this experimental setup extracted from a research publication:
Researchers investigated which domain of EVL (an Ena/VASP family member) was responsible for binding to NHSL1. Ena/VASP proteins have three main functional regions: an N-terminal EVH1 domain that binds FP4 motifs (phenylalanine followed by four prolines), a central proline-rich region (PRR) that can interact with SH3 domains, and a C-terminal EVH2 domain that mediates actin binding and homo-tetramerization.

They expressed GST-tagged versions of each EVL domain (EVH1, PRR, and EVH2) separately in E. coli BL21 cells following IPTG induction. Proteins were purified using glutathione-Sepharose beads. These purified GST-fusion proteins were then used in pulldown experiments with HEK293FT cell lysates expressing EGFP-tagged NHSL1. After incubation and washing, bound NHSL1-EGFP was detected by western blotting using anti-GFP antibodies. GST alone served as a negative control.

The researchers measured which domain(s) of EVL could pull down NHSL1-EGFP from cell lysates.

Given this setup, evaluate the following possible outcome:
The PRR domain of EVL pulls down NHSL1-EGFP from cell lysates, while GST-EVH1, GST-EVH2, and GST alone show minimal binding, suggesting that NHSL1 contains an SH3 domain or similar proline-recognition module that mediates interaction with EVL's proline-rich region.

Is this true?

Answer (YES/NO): NO